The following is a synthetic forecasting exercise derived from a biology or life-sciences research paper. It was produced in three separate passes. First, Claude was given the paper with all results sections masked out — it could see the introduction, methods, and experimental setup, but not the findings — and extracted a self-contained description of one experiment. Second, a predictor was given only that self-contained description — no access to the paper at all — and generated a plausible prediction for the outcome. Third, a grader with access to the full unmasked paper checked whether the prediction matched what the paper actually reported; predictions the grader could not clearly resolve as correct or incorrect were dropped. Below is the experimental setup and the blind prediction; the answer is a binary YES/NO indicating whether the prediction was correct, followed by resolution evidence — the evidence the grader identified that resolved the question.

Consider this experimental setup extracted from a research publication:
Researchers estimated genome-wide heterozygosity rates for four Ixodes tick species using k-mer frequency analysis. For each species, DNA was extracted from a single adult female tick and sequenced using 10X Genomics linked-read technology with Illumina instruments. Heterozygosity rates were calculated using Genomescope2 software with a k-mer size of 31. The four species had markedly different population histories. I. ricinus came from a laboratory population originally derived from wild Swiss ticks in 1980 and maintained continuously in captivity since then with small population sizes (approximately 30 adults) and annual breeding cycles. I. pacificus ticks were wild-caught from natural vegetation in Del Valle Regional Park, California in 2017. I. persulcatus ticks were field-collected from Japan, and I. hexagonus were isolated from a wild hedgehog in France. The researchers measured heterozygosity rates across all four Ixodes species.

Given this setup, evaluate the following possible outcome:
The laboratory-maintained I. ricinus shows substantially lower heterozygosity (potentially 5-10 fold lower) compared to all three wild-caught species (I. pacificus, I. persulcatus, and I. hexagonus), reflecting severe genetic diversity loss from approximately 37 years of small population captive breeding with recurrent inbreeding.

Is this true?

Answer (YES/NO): NO